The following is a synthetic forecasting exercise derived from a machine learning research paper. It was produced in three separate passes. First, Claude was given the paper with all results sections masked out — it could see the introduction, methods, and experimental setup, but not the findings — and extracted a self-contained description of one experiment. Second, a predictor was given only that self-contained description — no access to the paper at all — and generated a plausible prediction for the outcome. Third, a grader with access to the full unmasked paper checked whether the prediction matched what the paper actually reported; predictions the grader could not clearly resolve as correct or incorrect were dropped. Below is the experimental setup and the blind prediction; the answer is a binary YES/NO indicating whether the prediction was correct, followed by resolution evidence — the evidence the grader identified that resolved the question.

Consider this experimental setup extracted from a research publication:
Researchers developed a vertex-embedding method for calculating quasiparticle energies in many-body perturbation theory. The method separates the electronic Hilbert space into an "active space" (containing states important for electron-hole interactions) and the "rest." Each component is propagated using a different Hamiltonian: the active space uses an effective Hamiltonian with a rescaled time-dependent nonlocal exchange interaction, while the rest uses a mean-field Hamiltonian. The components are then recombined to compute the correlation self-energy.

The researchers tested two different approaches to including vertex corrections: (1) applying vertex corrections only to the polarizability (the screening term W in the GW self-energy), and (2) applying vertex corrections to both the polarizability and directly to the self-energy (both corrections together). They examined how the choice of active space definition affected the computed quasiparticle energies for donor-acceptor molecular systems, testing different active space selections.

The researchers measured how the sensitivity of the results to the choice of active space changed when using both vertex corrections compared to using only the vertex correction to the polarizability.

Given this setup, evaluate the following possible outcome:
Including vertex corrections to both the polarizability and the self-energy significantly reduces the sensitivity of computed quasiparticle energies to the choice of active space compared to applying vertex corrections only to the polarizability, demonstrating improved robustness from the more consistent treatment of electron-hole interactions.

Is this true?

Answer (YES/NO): YES